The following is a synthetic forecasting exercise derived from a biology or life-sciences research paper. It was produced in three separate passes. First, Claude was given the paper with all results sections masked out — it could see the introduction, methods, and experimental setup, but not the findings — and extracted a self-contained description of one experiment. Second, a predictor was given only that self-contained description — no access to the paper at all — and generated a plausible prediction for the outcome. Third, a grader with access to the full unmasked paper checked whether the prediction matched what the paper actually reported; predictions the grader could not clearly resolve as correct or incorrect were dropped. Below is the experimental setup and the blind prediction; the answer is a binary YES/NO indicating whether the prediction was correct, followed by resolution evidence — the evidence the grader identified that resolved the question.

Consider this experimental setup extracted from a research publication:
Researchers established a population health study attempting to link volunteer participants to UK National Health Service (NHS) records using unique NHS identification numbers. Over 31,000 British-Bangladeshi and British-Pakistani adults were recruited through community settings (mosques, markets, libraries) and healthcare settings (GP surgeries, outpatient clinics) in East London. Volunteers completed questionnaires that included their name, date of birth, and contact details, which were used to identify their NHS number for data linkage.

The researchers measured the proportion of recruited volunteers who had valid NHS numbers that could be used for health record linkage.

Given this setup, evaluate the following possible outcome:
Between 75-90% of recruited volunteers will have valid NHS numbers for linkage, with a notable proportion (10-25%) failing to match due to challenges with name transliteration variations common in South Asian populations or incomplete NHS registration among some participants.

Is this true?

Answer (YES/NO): NO